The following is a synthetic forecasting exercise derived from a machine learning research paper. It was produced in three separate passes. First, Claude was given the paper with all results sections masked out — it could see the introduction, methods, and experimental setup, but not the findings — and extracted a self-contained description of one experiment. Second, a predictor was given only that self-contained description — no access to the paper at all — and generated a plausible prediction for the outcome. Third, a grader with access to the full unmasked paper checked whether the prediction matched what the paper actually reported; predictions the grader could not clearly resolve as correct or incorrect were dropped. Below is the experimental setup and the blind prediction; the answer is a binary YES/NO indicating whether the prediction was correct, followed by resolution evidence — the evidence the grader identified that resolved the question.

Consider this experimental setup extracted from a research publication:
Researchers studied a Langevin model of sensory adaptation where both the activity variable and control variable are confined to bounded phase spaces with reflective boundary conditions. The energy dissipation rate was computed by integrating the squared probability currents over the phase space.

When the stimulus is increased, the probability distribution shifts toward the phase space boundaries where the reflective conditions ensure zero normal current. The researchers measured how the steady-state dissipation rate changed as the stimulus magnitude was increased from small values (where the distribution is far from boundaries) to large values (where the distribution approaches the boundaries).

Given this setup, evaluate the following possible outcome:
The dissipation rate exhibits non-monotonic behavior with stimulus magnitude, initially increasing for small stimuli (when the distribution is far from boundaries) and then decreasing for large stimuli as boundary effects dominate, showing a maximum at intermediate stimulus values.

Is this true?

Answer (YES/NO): NO